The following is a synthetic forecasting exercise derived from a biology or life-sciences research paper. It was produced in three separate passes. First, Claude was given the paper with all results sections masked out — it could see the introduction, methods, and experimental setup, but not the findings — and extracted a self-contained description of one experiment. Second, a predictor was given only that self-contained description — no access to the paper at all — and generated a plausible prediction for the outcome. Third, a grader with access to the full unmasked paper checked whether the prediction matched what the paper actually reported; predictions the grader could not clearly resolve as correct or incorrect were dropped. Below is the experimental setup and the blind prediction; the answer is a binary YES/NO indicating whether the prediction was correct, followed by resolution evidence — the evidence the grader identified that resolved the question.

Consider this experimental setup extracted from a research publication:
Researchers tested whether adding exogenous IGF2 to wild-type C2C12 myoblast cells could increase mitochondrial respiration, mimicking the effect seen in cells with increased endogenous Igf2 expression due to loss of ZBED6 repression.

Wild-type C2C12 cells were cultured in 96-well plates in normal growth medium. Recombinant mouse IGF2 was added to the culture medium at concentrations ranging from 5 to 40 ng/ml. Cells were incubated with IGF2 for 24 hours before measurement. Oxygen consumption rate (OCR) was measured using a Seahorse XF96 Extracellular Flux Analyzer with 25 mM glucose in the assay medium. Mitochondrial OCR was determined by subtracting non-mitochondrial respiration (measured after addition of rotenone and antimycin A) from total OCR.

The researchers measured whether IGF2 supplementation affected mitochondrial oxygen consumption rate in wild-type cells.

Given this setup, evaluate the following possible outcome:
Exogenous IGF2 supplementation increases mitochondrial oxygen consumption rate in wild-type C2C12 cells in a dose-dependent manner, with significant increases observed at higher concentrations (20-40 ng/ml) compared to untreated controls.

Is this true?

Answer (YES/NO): YES